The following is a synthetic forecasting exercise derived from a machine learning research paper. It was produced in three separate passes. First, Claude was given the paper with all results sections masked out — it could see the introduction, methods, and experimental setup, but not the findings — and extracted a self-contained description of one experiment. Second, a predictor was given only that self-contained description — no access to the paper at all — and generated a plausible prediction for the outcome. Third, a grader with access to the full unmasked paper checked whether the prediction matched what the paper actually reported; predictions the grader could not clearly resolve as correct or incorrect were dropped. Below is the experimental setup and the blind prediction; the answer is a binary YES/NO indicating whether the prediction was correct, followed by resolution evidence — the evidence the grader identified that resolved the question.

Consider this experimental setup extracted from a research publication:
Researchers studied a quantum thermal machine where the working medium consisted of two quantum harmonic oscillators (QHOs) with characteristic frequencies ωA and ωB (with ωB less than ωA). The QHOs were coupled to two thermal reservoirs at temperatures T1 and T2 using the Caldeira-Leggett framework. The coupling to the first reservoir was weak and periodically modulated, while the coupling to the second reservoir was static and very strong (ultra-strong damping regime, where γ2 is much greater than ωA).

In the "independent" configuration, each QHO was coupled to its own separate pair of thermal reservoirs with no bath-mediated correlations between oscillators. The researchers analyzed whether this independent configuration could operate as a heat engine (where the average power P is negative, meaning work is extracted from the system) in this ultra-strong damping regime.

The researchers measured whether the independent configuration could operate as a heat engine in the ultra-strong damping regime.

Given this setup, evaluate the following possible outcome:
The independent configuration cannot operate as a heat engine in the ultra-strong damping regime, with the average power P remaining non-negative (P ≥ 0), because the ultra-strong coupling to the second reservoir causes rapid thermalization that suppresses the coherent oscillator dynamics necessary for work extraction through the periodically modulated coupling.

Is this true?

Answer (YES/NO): YES